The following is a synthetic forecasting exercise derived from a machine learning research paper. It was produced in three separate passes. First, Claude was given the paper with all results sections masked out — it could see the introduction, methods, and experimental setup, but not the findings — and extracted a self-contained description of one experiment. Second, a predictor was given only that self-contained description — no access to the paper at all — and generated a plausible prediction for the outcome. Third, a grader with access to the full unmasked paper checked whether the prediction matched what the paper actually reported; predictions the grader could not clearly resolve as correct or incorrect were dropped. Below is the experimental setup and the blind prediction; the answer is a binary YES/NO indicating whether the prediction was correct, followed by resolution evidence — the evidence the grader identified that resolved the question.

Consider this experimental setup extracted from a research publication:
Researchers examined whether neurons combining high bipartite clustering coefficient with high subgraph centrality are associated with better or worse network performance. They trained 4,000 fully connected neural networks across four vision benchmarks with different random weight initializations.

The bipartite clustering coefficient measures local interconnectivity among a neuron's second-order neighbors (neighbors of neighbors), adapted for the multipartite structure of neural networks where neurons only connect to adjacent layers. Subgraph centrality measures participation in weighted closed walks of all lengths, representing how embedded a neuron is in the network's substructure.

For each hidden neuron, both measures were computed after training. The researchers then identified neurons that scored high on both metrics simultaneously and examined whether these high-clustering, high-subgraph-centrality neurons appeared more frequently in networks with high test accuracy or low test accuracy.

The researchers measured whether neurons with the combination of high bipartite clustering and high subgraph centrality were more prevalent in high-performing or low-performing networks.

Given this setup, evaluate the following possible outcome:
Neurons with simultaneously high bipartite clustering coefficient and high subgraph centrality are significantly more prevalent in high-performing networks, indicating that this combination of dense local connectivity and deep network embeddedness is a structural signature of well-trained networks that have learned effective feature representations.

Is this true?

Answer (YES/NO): NO